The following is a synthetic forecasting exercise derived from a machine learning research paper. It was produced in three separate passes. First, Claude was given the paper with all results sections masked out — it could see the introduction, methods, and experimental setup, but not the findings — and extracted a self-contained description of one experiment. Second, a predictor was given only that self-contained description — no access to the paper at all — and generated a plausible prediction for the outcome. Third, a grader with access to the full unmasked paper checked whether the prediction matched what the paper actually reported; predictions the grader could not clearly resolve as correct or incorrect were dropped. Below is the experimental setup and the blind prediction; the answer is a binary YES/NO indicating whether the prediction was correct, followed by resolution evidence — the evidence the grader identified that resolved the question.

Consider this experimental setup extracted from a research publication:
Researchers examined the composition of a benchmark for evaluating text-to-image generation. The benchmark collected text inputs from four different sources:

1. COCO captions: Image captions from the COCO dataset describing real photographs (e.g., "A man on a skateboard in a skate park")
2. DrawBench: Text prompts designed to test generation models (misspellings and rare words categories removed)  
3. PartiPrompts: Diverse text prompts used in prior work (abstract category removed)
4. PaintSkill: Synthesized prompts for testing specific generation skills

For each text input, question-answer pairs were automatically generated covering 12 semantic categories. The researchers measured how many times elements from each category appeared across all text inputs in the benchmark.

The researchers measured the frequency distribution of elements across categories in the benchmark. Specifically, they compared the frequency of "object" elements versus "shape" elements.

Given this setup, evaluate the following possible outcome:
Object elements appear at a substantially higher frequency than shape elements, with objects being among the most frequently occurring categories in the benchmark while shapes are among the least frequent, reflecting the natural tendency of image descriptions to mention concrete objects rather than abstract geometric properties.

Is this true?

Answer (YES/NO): YES